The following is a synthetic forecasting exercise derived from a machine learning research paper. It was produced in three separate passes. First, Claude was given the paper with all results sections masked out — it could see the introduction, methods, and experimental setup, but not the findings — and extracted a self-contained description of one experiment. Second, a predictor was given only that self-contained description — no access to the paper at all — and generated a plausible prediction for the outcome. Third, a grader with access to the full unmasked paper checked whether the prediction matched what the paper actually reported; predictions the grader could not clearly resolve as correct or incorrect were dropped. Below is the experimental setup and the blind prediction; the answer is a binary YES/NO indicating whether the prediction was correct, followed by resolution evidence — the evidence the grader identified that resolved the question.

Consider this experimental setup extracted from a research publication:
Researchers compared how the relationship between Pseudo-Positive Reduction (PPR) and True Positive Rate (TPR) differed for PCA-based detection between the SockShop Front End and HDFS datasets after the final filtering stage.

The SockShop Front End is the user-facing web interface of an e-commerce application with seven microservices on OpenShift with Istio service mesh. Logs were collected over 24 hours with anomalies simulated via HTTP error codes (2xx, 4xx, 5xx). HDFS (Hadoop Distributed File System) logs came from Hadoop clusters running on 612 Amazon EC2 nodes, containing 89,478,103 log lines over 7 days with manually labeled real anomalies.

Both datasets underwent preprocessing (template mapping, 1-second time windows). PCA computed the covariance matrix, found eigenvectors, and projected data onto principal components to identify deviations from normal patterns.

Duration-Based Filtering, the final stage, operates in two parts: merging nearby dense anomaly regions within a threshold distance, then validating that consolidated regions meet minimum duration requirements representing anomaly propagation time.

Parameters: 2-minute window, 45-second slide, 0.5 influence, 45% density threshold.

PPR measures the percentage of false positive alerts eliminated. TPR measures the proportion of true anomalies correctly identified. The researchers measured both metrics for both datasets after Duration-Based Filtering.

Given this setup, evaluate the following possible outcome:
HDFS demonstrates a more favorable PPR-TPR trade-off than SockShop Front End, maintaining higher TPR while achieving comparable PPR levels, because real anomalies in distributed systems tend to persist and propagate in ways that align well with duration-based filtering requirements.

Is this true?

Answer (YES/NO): NO